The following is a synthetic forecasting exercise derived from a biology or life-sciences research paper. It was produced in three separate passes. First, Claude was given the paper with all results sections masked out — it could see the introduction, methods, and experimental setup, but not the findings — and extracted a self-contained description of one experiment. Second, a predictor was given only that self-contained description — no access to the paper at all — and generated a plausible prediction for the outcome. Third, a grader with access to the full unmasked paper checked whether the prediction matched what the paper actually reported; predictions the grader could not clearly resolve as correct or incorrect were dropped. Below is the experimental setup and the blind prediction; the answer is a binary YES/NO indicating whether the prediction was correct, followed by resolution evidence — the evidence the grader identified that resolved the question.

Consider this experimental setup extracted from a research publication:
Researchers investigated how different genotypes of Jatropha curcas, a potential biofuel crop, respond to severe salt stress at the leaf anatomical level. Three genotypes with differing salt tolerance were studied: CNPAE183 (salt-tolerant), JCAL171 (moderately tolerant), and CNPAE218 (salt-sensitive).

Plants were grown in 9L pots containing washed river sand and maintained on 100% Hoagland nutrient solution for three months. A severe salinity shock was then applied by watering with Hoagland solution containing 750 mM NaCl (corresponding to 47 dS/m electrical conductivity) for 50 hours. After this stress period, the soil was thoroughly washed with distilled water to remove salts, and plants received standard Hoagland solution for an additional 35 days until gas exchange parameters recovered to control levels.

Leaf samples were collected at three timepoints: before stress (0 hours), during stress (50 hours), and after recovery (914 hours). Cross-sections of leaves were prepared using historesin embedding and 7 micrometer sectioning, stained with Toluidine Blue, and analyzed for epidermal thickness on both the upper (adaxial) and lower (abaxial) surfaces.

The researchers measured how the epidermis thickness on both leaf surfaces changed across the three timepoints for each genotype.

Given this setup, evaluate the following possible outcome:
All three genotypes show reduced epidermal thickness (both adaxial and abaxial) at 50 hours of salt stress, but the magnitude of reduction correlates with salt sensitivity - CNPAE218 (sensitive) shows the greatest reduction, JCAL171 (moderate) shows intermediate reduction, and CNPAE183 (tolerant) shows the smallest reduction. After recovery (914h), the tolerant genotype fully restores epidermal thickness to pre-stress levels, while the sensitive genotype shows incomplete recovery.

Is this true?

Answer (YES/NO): NO